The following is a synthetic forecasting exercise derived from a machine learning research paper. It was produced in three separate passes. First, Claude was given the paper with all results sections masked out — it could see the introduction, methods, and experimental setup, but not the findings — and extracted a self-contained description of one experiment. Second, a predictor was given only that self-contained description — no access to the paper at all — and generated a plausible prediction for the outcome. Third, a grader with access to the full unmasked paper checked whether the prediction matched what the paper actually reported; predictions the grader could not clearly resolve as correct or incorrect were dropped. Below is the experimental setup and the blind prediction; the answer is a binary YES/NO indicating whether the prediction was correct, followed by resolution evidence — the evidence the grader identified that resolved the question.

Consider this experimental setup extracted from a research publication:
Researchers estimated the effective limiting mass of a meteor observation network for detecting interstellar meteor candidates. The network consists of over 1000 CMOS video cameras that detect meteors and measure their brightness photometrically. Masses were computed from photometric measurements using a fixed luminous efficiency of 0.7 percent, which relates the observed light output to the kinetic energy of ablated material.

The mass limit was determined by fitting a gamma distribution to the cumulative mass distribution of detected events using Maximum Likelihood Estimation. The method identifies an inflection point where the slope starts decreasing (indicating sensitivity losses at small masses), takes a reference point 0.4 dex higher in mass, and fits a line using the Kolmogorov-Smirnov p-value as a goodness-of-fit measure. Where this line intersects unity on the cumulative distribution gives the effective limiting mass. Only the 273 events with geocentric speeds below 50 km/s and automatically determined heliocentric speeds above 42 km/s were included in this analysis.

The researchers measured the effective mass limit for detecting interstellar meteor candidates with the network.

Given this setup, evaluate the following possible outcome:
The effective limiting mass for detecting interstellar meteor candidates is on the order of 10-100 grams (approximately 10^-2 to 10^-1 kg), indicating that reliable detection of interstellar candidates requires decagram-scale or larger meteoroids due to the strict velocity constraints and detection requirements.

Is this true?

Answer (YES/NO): NO